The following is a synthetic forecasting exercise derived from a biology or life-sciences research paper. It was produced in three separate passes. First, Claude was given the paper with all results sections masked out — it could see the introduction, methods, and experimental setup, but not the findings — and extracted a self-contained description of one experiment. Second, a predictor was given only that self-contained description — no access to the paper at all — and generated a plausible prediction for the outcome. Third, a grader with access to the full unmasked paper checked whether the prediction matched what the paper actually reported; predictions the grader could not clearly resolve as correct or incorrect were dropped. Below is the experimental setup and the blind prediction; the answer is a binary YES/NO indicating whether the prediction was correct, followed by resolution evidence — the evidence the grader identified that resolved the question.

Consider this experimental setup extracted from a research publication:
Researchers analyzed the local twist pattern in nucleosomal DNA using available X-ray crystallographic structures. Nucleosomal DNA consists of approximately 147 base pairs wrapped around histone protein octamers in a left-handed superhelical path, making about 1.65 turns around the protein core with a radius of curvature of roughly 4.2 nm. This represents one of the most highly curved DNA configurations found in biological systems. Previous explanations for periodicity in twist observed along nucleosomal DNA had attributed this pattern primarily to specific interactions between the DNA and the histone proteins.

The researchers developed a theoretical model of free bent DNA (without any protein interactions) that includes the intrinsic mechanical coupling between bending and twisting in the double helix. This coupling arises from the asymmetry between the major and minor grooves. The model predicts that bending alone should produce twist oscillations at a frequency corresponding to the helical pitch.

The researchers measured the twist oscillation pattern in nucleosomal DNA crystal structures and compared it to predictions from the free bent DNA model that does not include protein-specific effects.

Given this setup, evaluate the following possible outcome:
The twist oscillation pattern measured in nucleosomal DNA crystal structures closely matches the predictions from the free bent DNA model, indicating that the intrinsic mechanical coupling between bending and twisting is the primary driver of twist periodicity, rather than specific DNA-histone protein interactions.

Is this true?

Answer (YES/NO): YES